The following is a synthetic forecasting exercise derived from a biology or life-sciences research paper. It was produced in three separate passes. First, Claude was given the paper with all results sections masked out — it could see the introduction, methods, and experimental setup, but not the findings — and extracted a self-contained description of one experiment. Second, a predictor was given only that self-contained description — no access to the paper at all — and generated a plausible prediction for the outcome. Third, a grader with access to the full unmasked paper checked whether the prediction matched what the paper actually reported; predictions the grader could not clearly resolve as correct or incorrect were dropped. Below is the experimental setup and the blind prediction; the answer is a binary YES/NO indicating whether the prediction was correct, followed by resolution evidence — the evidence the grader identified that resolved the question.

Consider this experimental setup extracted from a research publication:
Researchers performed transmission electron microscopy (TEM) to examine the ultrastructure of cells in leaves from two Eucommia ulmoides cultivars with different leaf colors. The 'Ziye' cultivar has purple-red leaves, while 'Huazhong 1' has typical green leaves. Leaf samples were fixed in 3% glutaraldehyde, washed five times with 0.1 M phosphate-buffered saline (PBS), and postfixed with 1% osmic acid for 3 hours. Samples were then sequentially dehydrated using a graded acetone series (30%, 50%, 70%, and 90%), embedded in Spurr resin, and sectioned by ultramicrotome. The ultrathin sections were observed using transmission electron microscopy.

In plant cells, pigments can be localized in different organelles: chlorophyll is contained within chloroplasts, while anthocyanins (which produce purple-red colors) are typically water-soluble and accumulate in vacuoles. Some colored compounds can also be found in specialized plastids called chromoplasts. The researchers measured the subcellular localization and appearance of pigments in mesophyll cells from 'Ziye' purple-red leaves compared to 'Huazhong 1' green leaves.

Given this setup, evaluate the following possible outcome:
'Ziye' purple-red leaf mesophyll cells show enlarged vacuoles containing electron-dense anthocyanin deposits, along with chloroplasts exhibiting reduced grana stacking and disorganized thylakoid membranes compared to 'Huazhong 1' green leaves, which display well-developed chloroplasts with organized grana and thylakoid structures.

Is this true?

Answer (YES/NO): NO